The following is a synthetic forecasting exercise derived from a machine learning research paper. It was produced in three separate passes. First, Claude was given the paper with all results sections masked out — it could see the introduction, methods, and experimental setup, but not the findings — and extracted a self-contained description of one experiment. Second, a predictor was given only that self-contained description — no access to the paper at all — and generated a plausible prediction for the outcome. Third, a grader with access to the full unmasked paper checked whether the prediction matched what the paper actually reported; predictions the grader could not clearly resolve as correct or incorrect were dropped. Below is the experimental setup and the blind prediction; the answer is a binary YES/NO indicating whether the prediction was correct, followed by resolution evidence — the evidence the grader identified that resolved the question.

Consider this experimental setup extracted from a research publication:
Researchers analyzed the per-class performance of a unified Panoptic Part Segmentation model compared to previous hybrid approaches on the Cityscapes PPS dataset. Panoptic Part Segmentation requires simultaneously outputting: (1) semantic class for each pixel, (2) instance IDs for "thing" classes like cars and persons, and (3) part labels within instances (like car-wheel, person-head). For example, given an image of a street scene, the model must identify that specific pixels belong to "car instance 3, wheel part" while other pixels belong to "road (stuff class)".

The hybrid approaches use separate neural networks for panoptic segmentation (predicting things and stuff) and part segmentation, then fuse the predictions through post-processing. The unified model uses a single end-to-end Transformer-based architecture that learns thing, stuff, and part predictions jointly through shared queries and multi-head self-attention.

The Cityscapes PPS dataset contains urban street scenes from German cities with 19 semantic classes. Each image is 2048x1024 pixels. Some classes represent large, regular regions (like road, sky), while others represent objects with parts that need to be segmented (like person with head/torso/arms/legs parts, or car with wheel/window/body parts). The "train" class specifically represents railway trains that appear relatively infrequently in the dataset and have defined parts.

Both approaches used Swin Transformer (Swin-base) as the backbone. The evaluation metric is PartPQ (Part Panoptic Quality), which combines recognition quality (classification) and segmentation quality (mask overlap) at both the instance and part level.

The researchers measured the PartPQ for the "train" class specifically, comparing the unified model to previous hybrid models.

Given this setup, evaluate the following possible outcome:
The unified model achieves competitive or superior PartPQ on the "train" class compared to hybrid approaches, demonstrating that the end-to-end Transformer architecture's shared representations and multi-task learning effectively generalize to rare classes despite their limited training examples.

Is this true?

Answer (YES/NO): YES